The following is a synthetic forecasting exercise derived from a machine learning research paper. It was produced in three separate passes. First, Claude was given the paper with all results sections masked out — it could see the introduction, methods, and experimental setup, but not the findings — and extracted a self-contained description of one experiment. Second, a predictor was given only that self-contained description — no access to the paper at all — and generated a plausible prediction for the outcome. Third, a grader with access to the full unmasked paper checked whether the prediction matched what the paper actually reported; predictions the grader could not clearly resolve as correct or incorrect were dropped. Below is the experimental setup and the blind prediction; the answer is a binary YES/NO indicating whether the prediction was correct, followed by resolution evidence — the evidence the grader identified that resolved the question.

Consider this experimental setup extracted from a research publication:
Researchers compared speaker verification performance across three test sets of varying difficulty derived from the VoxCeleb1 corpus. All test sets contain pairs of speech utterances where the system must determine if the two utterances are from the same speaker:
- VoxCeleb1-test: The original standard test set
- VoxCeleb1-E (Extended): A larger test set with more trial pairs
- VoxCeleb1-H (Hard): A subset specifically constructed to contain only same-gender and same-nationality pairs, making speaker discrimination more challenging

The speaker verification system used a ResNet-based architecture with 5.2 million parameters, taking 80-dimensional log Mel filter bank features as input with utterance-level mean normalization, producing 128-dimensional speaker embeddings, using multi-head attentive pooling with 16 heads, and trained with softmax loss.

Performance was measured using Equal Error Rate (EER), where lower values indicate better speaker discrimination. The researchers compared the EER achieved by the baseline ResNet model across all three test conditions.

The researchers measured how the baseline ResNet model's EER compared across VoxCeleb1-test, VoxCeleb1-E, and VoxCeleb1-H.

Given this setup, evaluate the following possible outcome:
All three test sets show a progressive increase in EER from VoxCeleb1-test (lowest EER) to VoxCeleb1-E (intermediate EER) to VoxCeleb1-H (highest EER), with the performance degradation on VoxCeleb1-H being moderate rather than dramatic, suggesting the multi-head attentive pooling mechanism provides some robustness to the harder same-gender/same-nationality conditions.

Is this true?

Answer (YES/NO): NO